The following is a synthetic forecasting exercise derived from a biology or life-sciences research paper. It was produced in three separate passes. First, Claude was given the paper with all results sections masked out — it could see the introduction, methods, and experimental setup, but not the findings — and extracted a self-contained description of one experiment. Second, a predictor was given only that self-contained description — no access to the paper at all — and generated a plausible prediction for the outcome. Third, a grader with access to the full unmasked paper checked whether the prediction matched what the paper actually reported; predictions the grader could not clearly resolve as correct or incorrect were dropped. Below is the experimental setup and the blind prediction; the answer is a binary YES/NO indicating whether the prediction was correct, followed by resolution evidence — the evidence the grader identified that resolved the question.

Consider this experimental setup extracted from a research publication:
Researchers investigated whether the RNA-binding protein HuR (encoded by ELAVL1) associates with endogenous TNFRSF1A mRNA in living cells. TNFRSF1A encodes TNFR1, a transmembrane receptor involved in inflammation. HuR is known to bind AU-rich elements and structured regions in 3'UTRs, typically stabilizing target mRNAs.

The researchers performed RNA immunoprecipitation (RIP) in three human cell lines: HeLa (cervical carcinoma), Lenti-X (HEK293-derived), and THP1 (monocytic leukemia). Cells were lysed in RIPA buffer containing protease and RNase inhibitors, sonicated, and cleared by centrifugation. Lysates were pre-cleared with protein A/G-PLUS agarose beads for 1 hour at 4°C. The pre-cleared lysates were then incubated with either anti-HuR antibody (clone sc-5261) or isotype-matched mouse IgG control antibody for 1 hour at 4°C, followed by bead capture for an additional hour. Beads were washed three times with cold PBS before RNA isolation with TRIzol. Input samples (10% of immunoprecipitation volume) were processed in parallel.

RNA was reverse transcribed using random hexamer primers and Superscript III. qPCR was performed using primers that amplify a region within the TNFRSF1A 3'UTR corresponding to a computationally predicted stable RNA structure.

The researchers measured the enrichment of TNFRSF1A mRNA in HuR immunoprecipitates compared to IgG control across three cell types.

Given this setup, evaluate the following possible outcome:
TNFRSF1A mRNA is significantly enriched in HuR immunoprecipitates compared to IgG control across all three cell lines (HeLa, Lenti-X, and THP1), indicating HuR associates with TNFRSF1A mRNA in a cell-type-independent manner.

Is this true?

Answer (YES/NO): NO